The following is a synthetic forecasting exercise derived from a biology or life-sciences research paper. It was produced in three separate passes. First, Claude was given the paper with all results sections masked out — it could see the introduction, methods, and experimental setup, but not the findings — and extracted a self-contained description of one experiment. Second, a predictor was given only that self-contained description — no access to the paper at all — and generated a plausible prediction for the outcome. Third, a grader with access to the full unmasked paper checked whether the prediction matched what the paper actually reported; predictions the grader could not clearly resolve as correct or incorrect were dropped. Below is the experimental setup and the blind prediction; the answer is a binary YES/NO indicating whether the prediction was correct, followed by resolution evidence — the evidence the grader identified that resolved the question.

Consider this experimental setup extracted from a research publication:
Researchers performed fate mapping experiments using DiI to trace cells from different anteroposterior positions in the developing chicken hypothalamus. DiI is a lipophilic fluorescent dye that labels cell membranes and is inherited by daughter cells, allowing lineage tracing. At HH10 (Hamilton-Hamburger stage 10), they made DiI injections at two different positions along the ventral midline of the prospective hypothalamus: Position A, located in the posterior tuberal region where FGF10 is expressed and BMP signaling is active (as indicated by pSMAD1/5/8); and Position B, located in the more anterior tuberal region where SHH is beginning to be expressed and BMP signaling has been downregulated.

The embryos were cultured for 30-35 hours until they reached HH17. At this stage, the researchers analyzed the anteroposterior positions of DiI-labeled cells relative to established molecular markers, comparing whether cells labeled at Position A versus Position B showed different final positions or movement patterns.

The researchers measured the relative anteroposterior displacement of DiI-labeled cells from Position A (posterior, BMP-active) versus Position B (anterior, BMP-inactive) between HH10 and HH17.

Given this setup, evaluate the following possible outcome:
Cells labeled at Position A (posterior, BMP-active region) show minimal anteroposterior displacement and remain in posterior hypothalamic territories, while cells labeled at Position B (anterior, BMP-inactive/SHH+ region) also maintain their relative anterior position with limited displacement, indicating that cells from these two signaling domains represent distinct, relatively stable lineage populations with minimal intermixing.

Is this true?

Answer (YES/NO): NO